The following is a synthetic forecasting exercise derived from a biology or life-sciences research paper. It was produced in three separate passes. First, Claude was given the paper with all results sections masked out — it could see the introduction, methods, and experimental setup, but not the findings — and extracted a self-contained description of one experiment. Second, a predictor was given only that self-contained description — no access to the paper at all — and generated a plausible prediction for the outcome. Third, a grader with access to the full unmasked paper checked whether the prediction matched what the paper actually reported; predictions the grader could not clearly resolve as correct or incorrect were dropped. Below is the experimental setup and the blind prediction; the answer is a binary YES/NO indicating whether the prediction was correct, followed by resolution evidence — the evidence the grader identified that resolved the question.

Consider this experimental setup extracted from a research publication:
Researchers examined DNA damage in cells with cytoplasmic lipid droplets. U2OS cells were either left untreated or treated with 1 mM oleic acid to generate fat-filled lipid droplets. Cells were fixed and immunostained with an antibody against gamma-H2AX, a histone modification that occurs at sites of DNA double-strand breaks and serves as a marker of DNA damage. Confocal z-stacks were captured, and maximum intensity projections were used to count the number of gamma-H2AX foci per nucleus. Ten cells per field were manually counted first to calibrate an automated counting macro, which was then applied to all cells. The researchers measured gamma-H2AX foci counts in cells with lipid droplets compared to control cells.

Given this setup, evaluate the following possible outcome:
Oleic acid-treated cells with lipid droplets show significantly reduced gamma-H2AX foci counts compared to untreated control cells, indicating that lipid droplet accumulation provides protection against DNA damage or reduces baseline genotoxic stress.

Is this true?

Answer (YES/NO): NO